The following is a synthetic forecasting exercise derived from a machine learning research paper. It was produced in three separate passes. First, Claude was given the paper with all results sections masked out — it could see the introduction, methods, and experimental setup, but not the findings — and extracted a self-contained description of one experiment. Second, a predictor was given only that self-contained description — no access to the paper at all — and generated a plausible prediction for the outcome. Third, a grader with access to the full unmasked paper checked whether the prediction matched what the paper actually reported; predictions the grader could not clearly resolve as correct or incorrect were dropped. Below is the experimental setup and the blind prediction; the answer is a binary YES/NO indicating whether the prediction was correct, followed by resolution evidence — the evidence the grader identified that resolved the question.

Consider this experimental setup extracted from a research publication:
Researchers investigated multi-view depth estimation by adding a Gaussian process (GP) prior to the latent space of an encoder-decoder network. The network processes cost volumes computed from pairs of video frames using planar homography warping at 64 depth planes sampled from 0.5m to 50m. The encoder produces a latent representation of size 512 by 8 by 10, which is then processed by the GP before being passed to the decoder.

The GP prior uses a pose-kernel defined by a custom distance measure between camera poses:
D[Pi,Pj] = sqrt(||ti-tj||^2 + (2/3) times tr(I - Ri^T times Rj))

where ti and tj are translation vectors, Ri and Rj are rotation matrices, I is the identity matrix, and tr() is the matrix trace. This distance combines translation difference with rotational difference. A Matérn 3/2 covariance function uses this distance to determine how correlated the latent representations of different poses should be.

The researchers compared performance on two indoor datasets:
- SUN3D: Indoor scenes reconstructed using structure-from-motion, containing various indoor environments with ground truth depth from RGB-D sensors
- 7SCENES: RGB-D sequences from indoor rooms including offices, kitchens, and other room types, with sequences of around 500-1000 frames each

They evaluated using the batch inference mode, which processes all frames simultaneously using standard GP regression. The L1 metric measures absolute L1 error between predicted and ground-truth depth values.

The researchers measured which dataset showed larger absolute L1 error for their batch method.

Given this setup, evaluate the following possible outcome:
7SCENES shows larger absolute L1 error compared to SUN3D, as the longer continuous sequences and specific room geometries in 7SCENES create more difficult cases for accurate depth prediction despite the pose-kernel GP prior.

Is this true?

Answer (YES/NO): YES